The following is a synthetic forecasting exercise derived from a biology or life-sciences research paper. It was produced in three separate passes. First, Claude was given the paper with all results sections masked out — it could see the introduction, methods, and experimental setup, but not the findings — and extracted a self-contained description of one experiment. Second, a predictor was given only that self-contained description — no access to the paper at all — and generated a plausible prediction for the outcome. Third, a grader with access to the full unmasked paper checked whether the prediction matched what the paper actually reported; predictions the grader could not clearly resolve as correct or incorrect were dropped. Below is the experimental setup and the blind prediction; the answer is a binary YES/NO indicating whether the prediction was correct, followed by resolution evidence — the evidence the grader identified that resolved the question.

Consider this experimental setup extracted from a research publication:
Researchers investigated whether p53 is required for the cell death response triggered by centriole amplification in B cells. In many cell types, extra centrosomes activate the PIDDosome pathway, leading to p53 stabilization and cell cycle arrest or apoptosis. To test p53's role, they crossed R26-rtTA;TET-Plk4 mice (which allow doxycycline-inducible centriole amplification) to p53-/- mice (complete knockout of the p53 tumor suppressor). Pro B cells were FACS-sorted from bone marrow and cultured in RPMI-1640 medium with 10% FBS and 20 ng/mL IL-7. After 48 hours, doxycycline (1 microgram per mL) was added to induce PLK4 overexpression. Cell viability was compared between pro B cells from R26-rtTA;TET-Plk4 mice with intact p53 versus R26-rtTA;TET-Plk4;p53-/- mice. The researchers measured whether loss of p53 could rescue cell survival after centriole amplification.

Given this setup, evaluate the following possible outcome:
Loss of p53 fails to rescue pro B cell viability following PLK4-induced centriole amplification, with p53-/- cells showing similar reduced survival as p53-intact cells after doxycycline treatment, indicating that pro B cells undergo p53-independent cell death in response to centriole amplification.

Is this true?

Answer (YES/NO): YES